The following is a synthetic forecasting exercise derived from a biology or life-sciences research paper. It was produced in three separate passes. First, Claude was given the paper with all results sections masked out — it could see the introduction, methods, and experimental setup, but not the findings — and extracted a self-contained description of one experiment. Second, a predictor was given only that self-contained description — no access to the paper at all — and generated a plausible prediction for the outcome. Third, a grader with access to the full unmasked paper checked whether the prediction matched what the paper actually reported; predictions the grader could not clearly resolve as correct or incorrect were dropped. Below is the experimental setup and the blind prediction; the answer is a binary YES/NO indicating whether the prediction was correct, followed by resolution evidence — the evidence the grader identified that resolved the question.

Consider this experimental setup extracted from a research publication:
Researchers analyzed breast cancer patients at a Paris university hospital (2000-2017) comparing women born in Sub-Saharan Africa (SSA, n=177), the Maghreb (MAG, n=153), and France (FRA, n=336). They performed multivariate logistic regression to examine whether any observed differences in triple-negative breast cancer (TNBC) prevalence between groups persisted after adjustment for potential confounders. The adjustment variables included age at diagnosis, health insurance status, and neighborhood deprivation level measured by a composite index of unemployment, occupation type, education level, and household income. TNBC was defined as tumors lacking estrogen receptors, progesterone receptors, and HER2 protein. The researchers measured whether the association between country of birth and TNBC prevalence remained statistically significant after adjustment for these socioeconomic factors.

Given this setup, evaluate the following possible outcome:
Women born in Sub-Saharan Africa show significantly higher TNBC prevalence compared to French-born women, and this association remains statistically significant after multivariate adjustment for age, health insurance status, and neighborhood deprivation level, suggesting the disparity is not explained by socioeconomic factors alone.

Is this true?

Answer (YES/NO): YES